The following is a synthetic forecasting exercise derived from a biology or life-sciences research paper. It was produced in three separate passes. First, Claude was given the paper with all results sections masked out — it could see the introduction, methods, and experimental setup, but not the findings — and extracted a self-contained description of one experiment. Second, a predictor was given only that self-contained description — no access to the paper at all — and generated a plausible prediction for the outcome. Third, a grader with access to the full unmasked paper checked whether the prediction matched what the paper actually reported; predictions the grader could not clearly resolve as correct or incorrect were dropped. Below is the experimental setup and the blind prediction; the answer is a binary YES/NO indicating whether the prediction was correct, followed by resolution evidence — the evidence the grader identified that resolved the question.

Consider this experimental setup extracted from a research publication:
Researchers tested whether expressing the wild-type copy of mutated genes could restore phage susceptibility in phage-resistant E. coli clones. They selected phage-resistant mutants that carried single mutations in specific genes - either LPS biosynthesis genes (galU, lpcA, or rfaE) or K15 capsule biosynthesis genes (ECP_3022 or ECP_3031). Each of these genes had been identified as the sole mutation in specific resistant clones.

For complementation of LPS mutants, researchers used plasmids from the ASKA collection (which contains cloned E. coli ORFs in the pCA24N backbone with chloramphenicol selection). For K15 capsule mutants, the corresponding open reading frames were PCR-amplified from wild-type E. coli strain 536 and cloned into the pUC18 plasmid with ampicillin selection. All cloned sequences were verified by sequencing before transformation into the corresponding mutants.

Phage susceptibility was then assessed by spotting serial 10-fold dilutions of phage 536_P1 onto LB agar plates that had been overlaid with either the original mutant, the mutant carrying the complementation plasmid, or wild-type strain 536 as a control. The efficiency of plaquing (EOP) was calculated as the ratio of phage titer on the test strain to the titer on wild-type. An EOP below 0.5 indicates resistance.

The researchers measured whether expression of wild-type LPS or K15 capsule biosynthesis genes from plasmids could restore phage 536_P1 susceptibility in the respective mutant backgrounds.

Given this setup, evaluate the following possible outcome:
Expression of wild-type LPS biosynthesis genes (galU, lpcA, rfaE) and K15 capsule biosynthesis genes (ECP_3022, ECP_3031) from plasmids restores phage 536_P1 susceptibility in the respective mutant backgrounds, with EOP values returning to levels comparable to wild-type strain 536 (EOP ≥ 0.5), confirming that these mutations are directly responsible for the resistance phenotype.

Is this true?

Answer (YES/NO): NO